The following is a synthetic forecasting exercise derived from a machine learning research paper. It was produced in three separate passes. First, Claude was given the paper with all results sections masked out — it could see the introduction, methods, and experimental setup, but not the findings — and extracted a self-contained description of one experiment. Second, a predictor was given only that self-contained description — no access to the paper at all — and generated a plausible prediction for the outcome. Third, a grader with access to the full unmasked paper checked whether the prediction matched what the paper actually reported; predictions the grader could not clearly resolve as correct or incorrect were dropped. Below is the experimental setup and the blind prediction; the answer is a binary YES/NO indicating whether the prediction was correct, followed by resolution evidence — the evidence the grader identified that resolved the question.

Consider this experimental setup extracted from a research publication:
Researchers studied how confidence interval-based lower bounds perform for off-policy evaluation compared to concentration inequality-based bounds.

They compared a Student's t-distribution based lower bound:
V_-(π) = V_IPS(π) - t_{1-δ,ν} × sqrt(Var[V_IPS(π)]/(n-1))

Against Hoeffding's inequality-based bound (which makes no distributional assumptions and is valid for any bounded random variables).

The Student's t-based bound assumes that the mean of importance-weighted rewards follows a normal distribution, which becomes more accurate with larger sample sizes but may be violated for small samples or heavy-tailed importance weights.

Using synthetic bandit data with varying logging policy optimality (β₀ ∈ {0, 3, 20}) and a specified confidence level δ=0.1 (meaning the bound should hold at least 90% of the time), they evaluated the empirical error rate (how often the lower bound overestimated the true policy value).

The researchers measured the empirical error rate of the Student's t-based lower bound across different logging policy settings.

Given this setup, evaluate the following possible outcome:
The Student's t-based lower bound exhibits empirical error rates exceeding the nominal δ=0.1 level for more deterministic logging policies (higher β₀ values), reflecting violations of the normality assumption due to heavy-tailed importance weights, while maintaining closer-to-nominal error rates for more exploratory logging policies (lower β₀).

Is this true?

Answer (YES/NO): NO